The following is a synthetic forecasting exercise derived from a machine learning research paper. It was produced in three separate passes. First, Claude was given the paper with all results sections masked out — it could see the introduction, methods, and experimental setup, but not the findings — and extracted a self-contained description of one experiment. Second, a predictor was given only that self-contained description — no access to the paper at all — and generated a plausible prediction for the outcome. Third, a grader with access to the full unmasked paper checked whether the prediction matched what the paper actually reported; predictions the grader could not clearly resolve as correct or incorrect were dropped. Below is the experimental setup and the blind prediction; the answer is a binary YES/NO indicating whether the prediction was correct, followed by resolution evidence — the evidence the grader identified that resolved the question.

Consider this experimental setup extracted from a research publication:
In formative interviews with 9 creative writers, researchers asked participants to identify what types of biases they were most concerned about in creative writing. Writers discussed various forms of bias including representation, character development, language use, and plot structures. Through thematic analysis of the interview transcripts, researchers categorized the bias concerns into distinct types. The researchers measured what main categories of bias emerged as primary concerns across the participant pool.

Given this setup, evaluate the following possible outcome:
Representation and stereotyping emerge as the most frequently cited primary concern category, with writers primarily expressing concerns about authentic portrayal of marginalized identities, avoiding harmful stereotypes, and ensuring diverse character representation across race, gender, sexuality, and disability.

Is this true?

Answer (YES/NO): NO